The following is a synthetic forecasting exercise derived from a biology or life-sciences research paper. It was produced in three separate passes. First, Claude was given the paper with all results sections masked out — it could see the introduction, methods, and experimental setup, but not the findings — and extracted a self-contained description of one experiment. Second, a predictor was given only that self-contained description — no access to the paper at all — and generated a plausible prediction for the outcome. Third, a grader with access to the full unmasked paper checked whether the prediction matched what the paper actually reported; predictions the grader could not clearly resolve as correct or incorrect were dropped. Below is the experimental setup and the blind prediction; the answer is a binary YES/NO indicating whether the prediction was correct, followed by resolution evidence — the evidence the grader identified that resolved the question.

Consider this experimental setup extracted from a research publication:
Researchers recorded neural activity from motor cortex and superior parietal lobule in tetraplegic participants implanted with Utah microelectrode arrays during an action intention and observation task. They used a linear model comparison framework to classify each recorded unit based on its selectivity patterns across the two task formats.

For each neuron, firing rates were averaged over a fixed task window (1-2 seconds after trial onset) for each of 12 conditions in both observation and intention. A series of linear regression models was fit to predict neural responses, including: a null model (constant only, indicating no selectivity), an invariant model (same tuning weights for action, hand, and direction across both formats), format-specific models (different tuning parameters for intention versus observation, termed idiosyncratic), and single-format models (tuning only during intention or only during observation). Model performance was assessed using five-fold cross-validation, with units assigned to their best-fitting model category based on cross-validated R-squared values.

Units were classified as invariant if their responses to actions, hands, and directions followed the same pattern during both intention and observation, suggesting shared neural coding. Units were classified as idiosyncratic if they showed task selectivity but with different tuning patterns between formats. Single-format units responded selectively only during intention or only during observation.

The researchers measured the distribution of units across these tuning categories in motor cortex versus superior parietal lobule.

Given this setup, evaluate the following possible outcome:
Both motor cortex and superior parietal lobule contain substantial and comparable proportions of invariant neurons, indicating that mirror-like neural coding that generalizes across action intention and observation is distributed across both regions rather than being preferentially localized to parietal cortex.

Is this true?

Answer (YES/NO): NO